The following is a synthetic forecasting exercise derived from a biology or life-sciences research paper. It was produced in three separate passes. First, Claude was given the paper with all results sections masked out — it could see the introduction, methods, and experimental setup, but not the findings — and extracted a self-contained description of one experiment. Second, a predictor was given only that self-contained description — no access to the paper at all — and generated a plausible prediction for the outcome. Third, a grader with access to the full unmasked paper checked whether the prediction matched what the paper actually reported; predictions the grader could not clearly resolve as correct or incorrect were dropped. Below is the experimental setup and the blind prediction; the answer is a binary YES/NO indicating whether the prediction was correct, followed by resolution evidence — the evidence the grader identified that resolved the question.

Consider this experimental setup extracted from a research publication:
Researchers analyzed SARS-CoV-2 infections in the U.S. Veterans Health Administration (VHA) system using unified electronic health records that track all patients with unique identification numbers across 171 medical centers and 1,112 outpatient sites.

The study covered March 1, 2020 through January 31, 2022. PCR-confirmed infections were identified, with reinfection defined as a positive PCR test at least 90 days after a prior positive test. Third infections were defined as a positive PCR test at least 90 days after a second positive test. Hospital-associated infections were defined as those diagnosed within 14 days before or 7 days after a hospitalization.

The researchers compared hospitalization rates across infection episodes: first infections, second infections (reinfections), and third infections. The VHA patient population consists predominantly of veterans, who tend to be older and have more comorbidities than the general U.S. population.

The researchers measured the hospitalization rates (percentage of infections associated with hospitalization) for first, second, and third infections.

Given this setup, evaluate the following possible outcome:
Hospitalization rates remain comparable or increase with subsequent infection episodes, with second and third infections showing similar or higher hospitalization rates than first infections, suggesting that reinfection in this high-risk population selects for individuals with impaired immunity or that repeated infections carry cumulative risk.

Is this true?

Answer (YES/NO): NO